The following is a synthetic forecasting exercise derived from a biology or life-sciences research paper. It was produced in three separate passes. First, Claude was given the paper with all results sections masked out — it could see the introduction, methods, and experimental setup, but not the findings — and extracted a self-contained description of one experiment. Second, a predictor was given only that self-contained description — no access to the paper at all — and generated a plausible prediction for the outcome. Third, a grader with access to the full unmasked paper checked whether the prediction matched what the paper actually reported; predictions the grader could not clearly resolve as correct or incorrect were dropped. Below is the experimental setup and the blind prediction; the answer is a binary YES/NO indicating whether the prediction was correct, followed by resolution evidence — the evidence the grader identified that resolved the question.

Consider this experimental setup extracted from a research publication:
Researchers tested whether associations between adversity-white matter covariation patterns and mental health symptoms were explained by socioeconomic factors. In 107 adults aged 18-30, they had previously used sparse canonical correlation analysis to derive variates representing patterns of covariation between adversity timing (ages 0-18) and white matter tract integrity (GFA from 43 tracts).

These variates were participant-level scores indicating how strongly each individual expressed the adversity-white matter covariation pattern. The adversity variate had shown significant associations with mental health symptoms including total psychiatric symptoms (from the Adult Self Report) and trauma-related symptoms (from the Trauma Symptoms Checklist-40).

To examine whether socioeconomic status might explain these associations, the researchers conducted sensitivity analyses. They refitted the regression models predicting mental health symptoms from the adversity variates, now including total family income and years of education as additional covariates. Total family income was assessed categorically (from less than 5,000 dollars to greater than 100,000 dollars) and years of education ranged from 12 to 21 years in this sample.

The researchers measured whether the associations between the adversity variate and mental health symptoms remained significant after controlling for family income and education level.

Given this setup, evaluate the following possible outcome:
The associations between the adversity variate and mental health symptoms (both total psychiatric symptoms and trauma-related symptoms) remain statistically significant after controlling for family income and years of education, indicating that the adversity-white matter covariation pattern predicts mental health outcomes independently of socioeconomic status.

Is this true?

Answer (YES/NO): NO